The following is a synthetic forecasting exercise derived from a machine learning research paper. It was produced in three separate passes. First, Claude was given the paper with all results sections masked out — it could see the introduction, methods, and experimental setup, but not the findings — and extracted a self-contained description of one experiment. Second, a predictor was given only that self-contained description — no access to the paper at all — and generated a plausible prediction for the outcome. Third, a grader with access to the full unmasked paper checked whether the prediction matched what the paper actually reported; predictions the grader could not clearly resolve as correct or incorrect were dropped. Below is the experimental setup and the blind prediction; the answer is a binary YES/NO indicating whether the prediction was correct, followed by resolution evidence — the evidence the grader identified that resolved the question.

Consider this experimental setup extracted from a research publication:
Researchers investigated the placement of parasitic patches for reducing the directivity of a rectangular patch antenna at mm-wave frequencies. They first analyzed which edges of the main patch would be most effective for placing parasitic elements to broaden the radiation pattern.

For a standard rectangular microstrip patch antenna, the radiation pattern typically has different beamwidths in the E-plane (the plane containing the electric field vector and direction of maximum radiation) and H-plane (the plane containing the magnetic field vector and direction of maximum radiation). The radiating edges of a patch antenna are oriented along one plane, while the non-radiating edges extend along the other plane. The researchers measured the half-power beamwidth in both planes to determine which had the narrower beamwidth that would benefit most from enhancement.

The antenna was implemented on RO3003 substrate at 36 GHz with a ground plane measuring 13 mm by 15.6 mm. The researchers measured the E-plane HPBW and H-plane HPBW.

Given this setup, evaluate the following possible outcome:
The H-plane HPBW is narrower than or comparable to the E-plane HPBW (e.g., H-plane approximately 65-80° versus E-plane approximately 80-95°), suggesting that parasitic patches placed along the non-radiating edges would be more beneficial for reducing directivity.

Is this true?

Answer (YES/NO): NO